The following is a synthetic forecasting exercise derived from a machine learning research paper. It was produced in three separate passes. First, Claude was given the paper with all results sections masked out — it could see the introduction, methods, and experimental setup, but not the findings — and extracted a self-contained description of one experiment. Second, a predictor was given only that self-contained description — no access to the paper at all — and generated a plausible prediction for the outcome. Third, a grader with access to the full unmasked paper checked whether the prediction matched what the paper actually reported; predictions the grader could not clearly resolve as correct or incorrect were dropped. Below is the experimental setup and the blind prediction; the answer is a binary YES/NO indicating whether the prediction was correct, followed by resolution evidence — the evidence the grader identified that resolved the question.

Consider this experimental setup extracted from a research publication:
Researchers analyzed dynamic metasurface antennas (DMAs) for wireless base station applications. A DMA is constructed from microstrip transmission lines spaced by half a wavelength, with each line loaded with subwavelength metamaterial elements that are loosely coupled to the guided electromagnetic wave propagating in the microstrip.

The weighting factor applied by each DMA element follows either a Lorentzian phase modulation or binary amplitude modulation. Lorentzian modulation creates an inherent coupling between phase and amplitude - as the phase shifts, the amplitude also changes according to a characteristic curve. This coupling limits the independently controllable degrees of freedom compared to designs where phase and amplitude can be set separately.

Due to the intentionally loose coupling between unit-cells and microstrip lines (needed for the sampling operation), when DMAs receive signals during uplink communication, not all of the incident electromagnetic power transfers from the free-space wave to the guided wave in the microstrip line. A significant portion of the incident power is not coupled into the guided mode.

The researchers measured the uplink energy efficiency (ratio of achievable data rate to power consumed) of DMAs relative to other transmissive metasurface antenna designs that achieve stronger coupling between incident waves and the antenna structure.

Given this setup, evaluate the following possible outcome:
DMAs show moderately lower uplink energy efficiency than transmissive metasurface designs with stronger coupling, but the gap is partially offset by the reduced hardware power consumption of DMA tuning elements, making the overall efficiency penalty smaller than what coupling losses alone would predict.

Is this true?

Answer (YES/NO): NO